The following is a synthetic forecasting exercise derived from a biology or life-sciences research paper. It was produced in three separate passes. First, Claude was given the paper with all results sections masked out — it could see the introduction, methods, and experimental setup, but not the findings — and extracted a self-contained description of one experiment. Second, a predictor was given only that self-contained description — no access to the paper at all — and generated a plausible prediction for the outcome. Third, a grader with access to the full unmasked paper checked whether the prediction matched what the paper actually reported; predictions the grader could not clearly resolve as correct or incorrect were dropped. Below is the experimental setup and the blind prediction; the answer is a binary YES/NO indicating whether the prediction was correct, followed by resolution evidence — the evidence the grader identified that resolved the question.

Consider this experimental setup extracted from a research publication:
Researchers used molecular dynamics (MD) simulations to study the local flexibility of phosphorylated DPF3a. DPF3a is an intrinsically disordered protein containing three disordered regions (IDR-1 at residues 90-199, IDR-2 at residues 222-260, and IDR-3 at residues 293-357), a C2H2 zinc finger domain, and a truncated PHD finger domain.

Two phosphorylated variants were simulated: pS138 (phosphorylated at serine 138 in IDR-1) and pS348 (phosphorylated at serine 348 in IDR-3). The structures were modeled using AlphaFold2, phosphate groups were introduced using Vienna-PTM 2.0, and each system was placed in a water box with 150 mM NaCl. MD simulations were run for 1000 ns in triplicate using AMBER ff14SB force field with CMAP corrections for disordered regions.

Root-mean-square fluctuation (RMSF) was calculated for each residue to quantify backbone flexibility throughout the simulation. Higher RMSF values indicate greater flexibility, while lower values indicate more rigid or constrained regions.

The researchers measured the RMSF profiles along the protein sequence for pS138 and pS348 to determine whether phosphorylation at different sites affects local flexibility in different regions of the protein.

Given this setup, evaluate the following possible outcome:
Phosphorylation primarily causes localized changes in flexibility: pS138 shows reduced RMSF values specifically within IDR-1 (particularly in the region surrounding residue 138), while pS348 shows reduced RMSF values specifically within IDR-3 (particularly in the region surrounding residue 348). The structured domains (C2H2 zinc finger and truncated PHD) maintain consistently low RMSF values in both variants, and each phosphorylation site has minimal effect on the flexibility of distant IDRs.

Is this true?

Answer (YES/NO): NO